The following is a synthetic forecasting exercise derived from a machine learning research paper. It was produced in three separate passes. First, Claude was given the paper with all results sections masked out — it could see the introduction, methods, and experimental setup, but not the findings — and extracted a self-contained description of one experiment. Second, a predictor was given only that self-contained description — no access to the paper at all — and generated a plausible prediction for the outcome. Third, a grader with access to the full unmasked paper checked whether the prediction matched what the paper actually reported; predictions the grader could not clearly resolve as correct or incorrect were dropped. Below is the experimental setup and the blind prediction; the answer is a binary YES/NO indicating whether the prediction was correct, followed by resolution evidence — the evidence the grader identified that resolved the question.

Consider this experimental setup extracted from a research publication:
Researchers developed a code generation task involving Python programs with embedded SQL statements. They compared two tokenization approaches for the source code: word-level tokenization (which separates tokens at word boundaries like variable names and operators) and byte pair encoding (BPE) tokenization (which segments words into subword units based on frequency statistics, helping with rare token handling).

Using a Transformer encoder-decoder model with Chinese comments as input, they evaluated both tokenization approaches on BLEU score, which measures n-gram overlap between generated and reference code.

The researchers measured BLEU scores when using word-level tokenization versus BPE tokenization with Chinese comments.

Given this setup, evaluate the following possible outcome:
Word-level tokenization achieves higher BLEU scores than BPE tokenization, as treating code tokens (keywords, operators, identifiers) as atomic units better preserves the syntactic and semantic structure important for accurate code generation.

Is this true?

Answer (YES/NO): YES